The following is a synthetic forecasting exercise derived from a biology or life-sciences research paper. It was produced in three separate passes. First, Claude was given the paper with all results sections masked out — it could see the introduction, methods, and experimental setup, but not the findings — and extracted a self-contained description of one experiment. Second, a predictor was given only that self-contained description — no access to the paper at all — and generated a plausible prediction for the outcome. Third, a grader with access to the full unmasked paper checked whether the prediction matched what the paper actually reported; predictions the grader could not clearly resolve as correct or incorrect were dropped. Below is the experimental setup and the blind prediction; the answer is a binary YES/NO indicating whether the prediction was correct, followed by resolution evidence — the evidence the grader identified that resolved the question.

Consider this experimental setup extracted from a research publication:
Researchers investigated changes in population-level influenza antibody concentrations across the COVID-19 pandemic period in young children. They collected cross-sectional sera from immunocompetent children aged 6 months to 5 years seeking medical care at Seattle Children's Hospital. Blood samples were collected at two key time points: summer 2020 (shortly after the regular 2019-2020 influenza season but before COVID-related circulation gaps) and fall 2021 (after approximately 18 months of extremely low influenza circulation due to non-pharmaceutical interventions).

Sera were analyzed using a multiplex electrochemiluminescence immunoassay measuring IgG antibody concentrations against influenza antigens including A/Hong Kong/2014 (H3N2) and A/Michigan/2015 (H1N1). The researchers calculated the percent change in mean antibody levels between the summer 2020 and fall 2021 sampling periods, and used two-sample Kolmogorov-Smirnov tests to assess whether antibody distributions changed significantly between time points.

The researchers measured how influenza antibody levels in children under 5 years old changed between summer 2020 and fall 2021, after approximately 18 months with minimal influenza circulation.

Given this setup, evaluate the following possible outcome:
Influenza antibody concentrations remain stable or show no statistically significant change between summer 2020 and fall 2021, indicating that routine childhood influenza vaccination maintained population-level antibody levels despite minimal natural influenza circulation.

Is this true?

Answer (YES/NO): NO